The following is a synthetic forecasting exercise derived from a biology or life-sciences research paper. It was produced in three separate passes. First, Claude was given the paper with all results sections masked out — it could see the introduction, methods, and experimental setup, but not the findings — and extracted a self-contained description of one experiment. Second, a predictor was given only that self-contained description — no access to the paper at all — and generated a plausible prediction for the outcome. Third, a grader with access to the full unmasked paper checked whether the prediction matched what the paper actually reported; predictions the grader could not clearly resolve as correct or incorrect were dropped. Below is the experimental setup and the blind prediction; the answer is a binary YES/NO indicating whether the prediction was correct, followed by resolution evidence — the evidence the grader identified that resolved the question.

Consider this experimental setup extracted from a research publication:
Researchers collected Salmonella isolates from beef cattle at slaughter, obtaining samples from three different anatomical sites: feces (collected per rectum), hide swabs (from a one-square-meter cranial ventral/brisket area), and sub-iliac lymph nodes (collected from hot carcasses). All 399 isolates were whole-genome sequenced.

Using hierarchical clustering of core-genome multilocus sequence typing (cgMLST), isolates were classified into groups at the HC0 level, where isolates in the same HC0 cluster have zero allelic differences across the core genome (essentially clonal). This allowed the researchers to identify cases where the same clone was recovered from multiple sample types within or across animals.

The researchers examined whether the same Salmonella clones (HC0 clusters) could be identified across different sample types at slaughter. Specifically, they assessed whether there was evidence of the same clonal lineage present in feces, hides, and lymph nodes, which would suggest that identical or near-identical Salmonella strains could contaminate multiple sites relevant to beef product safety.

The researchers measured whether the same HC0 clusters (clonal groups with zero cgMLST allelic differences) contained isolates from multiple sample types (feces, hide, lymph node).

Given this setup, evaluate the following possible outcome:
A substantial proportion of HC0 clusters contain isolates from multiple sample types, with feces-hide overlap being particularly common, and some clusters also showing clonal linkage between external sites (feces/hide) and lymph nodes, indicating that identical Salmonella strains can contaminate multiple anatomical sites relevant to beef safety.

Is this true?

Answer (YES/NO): NO